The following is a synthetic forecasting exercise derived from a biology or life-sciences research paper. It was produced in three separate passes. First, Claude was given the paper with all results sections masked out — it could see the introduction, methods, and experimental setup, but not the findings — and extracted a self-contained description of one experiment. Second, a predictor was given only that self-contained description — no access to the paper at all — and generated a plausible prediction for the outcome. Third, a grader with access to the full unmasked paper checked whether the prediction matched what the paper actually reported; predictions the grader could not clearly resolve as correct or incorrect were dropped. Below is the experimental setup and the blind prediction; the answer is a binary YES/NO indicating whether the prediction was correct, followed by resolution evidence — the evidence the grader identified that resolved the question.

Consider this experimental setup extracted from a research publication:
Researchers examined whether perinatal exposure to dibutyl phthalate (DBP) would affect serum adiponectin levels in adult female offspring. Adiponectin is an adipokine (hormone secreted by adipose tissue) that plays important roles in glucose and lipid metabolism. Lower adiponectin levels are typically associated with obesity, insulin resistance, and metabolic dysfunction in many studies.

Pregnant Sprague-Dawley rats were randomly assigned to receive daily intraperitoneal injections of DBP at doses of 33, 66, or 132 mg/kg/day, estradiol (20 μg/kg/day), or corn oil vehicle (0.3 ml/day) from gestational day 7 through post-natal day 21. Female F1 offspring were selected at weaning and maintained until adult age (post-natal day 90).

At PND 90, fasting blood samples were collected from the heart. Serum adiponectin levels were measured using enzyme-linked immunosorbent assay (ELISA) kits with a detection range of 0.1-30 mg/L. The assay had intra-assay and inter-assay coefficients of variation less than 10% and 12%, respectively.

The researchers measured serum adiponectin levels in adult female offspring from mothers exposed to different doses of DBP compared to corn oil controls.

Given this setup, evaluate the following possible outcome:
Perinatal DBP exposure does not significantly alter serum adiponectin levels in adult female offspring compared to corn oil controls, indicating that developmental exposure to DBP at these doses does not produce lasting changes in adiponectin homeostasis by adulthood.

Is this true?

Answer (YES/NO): YES